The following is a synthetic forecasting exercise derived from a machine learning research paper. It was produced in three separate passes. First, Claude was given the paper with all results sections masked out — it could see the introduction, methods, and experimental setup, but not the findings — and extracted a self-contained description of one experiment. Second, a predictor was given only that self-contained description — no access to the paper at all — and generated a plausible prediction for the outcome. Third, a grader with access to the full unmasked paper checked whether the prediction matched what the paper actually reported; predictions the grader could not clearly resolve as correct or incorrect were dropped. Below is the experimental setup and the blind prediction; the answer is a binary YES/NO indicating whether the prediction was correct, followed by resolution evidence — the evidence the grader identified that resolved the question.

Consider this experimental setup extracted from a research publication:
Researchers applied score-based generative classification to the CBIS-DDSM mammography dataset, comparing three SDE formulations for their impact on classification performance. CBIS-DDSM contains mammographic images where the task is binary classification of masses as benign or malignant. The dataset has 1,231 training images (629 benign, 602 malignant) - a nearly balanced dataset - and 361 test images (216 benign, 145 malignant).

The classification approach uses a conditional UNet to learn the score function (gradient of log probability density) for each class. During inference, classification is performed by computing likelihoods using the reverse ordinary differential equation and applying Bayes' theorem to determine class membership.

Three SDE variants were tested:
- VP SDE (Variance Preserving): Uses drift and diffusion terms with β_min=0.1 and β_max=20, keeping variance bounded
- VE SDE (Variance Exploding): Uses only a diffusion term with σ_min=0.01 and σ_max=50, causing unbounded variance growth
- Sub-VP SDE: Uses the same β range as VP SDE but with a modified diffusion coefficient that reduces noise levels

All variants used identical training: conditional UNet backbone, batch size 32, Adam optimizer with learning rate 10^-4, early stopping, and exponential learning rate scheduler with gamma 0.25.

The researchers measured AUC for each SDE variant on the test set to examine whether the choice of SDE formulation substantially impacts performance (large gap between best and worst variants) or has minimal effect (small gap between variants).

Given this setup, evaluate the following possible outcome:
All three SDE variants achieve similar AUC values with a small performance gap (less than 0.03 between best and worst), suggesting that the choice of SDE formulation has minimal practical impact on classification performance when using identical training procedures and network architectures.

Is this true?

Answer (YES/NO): NO